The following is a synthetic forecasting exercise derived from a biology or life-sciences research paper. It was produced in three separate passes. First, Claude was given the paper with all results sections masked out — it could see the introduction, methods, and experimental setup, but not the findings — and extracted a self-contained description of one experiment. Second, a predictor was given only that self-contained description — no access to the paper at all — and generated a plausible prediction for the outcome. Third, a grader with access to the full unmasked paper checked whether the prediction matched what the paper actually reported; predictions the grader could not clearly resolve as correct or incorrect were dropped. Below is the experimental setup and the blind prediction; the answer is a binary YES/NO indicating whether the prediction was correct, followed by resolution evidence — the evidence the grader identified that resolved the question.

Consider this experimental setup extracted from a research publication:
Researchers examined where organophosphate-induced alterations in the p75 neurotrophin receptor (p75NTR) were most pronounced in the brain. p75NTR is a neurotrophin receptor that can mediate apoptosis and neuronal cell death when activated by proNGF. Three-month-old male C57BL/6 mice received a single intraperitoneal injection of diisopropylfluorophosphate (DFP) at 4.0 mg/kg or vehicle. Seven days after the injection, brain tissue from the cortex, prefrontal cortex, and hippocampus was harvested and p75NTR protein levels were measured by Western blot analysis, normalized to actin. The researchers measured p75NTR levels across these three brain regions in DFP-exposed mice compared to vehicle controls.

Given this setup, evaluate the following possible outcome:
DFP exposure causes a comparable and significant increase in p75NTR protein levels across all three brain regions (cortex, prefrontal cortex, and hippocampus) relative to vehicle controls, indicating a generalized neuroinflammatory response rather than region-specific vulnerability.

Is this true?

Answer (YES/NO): NO